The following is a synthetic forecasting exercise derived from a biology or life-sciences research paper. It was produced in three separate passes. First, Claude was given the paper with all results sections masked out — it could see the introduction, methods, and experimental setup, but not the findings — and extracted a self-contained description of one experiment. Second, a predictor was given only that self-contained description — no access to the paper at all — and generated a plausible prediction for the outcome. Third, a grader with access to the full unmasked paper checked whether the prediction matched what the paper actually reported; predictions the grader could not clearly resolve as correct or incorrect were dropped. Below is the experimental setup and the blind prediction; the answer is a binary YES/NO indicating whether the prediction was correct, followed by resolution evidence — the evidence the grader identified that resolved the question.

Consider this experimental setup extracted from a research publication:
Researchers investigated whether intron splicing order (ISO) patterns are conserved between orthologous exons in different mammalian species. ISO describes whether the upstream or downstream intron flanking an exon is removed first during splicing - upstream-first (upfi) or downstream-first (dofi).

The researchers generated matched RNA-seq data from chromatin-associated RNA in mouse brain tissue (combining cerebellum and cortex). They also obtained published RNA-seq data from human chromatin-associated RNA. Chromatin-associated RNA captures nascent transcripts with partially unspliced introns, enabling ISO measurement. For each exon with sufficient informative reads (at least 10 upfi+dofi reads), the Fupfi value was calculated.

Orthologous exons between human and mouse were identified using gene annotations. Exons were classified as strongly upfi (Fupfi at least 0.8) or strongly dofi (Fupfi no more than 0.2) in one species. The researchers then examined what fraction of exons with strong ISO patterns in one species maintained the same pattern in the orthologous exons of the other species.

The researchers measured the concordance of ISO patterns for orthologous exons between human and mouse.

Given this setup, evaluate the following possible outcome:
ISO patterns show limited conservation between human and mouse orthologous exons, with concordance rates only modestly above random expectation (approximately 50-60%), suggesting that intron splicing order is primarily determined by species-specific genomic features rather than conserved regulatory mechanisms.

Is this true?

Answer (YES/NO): NO